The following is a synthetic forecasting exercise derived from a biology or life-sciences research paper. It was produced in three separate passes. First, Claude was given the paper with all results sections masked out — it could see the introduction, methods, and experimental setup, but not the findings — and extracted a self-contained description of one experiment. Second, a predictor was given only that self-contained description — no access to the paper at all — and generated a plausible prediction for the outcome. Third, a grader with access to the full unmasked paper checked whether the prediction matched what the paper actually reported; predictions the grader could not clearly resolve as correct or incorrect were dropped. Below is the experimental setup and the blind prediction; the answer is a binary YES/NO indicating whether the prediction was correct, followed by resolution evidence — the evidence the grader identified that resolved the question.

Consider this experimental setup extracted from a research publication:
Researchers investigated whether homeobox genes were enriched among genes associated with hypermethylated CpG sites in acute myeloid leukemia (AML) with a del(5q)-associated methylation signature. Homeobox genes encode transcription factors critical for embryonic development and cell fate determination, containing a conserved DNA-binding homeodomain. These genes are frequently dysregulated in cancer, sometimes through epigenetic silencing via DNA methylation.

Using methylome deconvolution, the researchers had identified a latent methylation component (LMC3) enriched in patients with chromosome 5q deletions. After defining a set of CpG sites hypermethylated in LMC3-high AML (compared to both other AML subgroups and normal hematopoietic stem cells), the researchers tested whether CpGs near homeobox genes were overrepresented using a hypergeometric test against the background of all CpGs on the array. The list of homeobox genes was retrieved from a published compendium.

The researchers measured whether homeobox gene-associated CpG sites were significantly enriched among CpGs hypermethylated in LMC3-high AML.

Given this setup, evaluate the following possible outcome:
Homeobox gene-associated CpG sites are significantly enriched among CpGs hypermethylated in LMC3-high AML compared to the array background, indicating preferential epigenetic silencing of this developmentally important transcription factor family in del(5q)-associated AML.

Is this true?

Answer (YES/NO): YES